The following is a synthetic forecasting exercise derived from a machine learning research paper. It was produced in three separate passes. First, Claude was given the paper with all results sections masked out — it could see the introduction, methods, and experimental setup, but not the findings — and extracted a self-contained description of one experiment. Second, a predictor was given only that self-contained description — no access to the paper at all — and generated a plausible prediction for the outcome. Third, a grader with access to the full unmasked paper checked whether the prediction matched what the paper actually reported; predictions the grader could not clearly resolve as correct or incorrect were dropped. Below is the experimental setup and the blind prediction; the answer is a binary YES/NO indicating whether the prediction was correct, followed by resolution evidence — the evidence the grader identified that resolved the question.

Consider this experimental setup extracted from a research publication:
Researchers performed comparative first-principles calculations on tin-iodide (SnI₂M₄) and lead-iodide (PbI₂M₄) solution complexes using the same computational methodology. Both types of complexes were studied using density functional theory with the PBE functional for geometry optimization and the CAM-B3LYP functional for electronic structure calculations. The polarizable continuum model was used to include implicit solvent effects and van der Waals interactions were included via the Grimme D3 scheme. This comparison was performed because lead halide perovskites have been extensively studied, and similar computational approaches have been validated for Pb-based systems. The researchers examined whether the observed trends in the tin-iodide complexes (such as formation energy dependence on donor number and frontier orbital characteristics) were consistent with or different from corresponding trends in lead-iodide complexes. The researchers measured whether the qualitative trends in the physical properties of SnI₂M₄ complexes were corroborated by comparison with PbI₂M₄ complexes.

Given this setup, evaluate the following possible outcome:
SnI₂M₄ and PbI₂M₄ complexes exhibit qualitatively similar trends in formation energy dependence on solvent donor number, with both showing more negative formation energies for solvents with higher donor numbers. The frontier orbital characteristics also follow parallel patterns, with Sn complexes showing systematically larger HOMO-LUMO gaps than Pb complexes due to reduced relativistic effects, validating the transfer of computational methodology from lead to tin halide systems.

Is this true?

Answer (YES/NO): NO